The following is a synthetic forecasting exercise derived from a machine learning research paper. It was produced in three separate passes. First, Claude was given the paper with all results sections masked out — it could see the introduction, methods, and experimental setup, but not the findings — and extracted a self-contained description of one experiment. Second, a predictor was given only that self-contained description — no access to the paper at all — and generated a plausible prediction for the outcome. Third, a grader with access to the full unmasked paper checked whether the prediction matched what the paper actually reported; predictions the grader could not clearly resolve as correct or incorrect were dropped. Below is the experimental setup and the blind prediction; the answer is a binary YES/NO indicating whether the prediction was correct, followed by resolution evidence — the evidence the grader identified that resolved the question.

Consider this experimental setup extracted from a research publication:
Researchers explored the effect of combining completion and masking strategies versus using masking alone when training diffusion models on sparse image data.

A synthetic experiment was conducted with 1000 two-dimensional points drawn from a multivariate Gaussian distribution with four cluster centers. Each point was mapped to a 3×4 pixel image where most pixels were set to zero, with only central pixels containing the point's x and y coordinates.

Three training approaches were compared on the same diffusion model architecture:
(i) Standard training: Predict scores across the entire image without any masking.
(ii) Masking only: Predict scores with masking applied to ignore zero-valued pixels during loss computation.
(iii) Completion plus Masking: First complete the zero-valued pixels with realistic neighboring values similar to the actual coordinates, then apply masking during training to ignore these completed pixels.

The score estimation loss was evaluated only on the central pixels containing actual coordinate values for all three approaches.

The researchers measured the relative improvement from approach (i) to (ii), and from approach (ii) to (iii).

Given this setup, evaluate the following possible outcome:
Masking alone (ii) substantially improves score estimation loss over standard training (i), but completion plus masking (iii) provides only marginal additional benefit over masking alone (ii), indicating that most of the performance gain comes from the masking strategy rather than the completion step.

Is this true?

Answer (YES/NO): NO